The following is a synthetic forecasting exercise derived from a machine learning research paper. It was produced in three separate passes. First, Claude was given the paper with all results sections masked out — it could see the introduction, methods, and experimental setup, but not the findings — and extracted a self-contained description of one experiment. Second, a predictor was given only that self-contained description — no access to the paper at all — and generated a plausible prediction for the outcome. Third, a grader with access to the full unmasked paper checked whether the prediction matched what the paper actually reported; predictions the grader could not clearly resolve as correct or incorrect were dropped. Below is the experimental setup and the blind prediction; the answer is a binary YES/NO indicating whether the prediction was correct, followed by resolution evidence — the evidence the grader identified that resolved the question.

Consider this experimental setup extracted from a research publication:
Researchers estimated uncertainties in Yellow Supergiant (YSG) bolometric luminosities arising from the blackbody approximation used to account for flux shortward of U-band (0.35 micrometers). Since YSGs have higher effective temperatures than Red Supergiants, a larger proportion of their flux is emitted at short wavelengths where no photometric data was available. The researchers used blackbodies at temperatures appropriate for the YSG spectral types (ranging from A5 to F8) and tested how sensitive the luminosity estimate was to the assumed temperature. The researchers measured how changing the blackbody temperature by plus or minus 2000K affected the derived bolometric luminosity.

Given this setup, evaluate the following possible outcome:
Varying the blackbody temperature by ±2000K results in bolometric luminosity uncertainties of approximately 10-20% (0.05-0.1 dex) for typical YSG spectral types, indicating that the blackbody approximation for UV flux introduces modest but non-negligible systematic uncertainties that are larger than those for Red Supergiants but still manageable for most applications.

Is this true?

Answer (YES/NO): YES